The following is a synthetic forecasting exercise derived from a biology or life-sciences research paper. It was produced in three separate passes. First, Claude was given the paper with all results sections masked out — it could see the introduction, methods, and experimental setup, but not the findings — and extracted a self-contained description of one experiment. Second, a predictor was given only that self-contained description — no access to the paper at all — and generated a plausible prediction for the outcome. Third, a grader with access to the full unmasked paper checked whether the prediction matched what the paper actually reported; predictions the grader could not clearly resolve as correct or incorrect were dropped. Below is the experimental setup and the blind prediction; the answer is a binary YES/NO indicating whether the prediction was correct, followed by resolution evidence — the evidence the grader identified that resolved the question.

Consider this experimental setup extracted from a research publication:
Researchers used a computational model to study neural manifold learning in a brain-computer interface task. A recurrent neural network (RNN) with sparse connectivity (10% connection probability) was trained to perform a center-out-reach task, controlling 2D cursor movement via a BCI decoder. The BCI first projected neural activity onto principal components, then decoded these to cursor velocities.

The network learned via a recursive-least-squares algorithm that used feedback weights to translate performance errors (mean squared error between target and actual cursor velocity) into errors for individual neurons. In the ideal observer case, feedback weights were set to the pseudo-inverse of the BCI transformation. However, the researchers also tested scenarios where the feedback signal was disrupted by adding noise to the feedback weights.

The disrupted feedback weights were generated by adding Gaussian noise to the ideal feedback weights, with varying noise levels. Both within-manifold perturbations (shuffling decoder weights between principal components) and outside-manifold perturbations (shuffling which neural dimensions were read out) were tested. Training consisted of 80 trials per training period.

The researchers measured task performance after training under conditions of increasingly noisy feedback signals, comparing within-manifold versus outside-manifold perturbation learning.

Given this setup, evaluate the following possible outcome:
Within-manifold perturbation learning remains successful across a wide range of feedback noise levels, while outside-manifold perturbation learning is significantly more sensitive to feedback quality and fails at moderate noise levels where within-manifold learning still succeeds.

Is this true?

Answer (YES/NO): YES